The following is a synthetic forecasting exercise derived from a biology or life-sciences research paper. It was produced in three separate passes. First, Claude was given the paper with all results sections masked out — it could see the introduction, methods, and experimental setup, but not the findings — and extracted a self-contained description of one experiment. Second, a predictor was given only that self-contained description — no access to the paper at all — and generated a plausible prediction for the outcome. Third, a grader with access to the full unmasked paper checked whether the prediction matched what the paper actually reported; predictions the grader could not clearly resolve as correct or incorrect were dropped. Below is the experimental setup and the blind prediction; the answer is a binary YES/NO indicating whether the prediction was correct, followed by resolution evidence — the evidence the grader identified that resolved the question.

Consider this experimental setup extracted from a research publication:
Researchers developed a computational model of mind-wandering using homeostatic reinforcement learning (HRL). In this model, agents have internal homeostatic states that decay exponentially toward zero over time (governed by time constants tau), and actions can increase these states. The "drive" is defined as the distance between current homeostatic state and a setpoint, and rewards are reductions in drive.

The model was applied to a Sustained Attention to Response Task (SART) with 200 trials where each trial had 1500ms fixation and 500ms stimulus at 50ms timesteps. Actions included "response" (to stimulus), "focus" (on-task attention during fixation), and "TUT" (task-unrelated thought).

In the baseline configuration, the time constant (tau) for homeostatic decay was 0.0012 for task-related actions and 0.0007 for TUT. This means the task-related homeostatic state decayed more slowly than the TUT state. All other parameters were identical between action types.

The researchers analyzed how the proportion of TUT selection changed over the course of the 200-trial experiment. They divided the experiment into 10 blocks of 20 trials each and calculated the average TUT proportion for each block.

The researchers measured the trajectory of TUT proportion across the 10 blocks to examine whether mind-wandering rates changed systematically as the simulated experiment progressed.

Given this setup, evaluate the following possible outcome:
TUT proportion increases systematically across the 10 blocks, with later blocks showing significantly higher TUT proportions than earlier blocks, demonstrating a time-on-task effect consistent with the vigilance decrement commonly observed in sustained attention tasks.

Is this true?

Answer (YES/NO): YES